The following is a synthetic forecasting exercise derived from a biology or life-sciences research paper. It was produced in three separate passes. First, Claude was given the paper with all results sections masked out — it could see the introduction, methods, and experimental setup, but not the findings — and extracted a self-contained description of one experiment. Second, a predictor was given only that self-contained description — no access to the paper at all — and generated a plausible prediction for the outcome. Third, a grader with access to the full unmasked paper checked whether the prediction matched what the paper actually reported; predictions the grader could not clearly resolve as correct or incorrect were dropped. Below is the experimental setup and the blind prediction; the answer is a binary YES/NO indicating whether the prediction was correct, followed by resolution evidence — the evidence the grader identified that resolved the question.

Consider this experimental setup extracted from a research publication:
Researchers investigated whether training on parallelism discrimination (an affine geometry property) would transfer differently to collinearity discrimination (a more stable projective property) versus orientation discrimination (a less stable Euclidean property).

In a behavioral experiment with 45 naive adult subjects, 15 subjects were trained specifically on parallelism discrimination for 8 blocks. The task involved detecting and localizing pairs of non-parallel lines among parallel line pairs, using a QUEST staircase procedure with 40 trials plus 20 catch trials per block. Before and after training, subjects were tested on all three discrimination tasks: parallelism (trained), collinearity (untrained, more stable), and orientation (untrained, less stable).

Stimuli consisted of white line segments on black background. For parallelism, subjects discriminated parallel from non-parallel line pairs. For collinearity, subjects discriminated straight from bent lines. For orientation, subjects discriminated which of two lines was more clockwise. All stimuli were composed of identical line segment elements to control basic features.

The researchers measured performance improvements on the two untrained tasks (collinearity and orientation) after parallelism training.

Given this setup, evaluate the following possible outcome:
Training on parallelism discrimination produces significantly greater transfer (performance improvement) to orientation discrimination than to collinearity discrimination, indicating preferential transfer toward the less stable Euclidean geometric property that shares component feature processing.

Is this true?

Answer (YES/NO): NO